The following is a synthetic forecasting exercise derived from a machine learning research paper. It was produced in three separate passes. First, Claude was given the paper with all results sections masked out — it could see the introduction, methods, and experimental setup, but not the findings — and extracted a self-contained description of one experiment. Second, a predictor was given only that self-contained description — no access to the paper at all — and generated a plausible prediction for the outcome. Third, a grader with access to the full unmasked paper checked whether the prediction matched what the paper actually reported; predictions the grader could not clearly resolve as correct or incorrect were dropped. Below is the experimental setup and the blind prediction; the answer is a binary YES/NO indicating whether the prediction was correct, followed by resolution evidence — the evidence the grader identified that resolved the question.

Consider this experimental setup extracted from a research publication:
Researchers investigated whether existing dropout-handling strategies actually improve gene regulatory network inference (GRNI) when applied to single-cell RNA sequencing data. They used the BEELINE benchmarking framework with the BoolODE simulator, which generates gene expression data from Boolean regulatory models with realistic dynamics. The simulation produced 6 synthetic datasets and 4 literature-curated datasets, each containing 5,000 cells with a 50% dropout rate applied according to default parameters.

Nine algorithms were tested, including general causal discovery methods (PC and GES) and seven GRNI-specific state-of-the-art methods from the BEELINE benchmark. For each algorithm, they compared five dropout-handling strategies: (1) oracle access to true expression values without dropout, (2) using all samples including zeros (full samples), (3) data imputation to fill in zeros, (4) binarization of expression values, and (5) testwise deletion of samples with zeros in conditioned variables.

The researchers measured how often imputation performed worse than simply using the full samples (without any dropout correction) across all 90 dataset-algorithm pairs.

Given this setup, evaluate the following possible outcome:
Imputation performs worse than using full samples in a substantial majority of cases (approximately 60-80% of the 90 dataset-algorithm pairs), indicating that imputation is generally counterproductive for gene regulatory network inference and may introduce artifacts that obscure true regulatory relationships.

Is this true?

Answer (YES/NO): NO